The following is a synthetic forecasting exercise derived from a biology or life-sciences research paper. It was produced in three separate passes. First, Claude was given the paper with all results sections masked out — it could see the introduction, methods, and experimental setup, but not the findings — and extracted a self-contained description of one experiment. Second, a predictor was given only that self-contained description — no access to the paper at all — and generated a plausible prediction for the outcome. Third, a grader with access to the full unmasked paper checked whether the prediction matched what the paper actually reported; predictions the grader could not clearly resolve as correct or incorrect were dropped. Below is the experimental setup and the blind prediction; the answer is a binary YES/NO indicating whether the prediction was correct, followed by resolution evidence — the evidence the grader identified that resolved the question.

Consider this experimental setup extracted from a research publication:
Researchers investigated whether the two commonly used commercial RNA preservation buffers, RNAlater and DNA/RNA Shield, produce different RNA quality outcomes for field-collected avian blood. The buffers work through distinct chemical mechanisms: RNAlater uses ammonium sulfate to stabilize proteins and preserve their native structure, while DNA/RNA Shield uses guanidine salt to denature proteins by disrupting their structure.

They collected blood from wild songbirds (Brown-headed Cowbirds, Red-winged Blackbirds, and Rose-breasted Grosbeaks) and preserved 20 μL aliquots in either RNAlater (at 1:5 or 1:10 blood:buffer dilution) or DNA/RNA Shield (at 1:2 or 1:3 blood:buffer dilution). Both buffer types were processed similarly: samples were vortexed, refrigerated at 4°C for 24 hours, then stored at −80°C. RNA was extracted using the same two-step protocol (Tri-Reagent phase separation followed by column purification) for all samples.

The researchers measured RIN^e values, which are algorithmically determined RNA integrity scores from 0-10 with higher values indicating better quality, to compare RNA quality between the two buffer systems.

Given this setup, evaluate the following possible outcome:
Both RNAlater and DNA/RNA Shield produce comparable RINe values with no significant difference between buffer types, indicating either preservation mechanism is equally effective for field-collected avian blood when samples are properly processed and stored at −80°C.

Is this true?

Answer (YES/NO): YES